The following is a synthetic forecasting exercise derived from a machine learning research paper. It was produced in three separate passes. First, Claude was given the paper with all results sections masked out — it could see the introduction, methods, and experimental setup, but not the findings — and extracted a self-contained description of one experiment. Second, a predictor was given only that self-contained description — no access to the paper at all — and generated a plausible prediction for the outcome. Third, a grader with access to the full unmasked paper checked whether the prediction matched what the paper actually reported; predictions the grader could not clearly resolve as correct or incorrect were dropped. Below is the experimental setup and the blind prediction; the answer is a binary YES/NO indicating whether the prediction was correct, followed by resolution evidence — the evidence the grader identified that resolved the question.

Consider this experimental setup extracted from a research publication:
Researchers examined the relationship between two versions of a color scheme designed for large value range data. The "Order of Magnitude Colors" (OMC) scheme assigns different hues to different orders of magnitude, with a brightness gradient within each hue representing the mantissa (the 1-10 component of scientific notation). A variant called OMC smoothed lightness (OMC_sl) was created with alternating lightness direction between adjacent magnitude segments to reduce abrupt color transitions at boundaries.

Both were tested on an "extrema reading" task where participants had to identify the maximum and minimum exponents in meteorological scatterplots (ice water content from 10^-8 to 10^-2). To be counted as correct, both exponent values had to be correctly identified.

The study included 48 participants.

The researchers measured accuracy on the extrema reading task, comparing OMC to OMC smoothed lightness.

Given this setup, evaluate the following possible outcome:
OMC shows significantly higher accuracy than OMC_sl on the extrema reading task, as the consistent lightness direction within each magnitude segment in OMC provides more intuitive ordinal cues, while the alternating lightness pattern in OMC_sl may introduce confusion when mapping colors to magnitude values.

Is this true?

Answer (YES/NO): NO